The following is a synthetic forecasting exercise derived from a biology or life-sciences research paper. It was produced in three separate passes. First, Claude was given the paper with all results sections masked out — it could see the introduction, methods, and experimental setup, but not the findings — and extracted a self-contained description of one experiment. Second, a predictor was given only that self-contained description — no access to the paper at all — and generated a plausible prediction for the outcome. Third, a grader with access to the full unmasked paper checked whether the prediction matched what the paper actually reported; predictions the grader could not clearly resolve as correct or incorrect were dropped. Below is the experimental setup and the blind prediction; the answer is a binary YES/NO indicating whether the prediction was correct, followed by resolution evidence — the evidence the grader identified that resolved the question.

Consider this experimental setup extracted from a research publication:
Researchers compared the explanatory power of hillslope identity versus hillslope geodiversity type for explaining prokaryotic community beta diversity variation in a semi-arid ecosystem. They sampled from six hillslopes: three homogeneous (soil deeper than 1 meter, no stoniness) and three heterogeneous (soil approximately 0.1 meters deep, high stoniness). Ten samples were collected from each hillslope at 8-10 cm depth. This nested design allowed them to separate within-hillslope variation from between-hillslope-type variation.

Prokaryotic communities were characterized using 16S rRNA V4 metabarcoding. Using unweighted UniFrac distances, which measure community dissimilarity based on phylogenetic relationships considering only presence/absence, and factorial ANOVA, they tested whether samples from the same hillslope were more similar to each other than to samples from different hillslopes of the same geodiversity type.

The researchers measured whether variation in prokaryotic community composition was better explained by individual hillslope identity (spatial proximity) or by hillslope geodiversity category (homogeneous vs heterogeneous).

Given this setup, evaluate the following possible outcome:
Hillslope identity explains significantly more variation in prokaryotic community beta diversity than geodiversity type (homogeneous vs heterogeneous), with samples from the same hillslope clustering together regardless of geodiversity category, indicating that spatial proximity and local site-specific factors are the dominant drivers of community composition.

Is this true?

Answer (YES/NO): NO